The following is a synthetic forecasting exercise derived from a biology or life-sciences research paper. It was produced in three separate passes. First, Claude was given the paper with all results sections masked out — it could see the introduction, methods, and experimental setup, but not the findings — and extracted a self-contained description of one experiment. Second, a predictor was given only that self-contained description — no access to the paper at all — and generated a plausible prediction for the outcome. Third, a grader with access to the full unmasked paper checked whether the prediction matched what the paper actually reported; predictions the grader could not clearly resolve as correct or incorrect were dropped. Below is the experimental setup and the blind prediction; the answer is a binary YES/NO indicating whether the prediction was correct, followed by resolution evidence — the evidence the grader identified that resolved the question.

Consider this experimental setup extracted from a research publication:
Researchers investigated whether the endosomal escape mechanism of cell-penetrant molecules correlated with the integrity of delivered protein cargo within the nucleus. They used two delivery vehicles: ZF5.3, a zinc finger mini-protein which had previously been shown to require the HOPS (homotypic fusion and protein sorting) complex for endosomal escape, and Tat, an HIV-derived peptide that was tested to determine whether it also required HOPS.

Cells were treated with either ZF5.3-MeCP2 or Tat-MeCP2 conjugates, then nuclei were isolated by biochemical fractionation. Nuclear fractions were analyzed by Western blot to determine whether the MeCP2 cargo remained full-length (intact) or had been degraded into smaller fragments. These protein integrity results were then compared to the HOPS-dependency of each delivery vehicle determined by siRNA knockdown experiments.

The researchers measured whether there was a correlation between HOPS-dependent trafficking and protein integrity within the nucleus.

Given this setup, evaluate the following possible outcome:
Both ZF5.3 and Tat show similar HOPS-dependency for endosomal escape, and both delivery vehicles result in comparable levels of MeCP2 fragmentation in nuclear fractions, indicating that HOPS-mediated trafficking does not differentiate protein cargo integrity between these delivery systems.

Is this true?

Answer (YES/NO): NO